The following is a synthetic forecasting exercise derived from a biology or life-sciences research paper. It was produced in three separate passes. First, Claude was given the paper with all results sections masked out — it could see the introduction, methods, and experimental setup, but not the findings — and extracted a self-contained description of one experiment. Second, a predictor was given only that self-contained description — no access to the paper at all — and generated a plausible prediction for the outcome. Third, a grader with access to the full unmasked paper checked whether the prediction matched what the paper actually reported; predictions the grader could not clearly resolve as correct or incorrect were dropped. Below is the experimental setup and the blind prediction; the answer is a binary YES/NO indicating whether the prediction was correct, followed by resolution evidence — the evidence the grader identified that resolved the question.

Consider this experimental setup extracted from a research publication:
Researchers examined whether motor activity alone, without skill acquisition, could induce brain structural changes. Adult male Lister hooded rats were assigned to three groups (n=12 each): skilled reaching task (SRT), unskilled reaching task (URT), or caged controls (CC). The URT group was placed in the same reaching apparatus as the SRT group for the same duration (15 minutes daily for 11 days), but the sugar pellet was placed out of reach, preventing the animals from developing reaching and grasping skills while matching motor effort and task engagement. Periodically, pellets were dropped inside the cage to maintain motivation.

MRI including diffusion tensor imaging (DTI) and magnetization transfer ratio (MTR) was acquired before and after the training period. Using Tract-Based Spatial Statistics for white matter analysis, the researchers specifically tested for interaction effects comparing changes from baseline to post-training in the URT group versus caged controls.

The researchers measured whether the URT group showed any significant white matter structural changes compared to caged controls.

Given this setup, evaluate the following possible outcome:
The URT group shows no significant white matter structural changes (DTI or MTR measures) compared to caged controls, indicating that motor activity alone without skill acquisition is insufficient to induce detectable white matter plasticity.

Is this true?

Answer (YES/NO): YES